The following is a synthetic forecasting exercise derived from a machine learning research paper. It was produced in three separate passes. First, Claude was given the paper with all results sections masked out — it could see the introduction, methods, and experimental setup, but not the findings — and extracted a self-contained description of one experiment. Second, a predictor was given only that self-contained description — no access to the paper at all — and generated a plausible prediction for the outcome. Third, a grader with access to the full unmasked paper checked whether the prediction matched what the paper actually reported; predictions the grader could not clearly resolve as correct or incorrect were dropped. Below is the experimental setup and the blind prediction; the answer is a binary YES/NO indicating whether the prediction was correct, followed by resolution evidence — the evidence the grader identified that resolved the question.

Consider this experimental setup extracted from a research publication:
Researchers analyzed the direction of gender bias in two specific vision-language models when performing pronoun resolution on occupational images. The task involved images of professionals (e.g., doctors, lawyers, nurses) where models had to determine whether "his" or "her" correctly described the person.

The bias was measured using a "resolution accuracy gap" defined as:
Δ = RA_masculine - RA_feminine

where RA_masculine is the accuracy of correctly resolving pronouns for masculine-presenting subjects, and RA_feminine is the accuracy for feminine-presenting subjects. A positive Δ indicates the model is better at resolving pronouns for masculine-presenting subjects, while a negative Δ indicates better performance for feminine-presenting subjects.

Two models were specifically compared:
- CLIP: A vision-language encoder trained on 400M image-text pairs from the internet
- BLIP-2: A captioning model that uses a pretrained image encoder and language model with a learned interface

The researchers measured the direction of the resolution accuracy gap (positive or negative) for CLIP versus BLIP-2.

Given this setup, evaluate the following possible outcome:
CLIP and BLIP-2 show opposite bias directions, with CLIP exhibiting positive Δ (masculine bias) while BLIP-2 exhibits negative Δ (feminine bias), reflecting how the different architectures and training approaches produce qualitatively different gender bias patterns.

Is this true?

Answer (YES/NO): NO